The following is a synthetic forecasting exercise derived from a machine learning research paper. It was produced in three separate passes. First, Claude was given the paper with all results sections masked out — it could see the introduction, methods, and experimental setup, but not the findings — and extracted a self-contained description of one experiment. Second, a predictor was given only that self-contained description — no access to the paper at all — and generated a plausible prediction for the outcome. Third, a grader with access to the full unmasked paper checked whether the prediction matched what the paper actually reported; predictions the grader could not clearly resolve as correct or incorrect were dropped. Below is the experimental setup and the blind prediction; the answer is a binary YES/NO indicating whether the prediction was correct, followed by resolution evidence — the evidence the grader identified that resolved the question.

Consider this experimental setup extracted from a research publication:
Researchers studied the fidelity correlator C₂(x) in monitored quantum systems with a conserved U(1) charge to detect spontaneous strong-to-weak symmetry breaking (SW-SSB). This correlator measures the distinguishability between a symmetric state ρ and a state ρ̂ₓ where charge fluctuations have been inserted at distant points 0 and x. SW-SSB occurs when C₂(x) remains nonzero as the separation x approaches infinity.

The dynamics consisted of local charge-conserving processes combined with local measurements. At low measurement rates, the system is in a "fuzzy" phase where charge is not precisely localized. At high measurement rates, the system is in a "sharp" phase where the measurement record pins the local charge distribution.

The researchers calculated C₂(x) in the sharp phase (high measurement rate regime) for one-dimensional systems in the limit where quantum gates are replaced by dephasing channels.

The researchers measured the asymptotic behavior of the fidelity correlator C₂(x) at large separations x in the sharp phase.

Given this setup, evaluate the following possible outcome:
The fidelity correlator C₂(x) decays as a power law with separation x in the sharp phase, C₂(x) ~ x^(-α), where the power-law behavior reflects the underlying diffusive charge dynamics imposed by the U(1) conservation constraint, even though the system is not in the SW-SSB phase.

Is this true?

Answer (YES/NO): NO